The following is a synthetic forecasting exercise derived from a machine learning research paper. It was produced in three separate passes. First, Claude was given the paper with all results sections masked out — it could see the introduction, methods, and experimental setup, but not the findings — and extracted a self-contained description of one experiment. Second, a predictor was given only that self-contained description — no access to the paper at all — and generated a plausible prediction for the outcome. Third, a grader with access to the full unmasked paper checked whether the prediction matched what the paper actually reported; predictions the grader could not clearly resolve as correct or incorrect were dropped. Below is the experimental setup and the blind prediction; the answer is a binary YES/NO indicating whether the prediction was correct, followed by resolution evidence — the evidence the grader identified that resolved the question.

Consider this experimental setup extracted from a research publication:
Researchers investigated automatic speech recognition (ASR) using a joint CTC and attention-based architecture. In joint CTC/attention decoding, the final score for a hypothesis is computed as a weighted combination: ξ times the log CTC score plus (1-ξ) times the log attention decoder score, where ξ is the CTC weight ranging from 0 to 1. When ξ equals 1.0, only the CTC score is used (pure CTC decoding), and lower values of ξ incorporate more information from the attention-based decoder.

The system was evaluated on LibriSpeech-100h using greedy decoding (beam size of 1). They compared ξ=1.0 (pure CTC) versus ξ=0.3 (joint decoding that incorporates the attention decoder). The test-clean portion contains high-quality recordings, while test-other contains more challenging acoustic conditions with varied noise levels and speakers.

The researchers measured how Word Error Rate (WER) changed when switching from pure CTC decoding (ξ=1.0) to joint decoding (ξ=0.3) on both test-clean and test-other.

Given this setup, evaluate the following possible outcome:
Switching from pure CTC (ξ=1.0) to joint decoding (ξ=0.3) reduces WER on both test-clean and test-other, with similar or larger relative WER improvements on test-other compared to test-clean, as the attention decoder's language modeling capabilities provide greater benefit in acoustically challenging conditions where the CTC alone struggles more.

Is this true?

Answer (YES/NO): NO